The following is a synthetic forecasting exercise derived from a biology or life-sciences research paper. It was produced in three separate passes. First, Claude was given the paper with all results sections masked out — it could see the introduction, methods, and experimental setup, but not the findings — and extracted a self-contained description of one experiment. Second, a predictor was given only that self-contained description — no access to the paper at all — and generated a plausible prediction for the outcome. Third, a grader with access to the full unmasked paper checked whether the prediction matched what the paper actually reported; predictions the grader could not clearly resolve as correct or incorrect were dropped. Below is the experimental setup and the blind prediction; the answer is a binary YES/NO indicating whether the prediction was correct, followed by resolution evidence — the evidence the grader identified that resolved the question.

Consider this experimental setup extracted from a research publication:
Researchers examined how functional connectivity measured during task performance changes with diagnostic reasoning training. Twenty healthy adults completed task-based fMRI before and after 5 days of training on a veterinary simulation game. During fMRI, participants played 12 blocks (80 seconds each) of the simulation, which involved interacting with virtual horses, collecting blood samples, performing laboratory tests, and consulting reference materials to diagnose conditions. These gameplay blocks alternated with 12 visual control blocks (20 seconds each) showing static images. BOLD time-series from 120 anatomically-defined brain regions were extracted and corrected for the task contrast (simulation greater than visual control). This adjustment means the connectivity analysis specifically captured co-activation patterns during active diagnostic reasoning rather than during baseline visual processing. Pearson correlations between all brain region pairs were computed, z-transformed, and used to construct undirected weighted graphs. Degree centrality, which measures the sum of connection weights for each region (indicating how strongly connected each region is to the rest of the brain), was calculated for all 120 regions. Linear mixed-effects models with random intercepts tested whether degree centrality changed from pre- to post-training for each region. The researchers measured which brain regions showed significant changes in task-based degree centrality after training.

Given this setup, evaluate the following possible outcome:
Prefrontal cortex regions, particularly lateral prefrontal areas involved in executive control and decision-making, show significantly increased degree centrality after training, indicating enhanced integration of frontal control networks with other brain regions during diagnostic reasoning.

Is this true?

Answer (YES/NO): NO